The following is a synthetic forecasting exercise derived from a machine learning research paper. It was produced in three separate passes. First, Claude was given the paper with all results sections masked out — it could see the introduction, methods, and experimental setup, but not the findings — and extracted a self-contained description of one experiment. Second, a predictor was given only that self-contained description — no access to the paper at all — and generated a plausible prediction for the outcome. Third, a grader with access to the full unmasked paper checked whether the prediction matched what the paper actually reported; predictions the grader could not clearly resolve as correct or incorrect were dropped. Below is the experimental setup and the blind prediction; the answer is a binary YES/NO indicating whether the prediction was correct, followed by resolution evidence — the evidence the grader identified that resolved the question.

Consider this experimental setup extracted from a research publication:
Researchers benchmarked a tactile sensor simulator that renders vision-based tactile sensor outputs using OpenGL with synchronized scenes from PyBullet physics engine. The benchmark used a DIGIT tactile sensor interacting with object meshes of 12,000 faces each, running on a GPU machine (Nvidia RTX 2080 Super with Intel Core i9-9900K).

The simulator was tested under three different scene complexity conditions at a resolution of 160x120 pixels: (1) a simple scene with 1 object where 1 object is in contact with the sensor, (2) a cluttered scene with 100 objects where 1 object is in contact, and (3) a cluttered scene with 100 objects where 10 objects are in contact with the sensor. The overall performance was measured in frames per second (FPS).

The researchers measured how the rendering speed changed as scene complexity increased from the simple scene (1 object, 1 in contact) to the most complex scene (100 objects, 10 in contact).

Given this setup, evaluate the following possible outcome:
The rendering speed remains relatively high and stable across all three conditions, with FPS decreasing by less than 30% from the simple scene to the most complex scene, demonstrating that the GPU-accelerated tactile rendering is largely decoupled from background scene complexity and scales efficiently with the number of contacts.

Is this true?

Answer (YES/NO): NO